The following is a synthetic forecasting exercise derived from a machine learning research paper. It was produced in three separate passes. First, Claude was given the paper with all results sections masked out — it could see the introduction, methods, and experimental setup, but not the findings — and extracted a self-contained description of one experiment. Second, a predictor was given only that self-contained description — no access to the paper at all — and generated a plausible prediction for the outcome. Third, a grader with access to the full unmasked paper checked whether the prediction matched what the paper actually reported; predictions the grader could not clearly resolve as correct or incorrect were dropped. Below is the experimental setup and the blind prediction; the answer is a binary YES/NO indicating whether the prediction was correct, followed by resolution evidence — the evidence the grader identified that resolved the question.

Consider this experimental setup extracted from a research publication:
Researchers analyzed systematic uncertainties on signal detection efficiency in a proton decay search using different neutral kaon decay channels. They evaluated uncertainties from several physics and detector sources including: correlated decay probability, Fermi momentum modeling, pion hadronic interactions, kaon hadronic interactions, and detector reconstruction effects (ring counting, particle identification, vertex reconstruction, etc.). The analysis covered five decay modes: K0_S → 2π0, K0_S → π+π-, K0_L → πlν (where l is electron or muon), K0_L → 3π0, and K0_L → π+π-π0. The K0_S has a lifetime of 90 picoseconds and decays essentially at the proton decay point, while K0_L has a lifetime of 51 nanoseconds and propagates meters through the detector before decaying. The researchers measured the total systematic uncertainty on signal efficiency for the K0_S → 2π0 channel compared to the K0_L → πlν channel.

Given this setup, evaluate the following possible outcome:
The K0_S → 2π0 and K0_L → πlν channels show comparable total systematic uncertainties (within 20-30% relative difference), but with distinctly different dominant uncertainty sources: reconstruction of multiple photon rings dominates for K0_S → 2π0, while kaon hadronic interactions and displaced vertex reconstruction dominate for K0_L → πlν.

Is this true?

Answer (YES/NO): NO